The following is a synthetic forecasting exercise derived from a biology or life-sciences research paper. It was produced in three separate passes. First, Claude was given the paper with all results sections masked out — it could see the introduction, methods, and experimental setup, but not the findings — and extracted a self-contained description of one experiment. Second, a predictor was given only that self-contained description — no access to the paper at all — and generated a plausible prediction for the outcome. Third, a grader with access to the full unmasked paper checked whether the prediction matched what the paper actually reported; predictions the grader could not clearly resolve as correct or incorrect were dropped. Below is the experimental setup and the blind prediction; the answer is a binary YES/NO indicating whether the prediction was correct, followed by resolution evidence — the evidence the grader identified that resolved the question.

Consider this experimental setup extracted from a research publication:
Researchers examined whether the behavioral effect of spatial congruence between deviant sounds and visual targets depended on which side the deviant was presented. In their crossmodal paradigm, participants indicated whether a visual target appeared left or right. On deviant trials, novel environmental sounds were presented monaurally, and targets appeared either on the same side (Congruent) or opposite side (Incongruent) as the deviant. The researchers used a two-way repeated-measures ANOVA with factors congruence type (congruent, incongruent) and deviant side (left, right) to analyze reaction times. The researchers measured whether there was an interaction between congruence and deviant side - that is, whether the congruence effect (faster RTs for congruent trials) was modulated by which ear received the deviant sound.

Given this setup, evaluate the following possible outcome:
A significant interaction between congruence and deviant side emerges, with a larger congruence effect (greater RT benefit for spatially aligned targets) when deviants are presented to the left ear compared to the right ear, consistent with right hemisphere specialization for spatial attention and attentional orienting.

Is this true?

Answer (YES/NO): NO